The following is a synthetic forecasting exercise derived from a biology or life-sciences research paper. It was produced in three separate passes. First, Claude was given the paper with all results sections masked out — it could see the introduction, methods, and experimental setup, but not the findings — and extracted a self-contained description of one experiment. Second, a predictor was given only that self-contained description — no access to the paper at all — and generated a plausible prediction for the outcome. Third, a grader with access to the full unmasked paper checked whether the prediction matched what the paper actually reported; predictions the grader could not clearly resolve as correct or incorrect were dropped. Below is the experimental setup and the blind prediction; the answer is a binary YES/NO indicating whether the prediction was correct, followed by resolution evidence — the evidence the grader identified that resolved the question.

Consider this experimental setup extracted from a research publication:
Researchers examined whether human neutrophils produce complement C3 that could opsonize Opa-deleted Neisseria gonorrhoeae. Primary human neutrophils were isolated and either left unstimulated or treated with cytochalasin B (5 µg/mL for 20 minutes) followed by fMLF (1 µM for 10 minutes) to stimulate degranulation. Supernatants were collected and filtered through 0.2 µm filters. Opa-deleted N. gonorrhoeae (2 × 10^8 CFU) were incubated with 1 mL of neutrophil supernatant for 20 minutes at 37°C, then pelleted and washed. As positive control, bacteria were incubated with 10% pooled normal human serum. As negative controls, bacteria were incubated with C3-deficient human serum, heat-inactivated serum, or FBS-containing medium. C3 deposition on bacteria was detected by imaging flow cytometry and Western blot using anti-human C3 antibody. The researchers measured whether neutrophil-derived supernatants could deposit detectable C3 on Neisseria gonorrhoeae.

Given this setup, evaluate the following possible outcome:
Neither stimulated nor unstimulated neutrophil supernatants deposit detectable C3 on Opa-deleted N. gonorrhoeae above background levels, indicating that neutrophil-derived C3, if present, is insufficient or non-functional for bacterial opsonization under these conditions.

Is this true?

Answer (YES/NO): YES